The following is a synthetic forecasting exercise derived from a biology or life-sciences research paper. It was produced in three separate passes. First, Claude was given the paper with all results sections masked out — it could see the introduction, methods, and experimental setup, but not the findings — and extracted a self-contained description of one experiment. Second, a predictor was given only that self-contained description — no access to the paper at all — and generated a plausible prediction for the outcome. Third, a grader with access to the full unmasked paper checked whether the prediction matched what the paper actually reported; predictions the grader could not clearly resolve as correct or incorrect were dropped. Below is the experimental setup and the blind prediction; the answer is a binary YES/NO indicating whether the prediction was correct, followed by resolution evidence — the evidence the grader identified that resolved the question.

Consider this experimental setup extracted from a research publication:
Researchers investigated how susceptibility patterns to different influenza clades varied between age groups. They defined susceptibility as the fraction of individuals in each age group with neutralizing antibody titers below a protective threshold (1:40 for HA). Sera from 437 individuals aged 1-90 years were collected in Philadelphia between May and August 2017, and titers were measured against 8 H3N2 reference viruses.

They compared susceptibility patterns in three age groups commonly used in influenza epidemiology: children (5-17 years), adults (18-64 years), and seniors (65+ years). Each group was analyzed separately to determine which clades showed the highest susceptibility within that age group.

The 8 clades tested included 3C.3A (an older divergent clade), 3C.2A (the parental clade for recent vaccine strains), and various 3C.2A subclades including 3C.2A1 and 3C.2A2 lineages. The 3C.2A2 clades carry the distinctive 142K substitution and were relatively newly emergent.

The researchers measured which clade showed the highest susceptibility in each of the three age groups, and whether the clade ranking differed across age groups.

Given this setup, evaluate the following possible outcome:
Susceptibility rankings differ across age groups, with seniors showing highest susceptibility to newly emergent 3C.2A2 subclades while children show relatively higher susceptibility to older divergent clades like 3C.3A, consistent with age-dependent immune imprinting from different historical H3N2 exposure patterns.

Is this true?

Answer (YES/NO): NO